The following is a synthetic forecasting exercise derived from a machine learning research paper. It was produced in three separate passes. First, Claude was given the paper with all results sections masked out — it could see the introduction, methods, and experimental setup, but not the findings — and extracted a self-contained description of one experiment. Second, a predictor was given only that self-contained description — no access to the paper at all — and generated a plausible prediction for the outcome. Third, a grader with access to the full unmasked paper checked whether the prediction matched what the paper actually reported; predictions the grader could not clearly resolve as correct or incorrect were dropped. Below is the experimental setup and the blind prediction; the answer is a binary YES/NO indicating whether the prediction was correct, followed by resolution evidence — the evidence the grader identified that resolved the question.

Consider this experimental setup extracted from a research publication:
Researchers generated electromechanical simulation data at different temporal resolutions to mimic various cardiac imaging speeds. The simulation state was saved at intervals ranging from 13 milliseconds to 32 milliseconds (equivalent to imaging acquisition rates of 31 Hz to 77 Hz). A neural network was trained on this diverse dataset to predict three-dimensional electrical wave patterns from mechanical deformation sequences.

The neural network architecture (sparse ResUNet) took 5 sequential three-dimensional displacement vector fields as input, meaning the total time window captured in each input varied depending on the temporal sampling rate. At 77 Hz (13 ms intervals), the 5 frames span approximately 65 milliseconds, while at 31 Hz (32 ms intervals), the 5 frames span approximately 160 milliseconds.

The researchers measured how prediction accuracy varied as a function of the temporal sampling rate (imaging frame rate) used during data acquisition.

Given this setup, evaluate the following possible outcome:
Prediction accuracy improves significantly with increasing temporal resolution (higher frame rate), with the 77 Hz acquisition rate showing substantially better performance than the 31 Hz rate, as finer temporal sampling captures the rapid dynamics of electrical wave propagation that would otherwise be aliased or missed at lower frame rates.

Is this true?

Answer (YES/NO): NO